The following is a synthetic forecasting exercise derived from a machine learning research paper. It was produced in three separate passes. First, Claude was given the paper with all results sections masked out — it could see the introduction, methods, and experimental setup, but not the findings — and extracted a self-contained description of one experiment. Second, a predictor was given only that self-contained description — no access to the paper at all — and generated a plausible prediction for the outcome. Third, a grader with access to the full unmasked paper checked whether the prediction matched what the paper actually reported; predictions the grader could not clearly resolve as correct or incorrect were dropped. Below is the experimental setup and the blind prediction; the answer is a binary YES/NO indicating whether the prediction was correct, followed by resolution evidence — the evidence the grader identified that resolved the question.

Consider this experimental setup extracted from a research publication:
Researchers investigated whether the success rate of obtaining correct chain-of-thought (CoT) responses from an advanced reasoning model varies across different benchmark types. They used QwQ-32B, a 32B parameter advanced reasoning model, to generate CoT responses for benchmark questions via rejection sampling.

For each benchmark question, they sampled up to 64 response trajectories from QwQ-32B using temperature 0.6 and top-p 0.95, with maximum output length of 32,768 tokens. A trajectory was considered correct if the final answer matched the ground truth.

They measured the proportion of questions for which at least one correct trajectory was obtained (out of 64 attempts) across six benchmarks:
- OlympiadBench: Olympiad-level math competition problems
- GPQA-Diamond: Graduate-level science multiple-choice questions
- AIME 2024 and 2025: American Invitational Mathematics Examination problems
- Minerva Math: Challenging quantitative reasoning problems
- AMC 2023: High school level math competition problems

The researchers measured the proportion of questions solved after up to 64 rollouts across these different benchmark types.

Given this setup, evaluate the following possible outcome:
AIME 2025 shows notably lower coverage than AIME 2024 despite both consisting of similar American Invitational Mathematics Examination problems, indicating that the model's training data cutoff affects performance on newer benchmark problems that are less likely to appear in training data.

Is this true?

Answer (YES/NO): NO